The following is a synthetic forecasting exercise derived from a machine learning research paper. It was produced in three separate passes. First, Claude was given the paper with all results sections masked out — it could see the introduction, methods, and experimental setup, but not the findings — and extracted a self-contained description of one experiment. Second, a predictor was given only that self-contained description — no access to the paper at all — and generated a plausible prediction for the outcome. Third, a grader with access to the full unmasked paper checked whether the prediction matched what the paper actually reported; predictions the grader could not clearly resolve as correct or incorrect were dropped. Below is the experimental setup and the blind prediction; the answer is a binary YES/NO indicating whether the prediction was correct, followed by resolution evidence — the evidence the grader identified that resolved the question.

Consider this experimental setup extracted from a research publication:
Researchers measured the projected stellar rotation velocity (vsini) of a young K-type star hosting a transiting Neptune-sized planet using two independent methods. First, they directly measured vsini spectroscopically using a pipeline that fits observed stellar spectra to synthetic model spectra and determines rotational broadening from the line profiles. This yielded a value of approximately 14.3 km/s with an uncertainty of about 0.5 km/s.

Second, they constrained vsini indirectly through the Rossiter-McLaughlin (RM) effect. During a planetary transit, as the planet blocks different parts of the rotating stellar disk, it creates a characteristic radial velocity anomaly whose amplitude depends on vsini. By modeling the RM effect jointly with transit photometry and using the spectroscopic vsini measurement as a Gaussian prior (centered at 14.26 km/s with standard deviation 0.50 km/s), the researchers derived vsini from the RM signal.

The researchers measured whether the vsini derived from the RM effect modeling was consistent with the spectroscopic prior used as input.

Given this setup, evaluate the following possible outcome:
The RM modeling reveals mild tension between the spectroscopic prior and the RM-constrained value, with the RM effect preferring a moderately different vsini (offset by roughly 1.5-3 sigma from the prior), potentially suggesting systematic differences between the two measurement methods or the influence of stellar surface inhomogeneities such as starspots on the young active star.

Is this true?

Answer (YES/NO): NO